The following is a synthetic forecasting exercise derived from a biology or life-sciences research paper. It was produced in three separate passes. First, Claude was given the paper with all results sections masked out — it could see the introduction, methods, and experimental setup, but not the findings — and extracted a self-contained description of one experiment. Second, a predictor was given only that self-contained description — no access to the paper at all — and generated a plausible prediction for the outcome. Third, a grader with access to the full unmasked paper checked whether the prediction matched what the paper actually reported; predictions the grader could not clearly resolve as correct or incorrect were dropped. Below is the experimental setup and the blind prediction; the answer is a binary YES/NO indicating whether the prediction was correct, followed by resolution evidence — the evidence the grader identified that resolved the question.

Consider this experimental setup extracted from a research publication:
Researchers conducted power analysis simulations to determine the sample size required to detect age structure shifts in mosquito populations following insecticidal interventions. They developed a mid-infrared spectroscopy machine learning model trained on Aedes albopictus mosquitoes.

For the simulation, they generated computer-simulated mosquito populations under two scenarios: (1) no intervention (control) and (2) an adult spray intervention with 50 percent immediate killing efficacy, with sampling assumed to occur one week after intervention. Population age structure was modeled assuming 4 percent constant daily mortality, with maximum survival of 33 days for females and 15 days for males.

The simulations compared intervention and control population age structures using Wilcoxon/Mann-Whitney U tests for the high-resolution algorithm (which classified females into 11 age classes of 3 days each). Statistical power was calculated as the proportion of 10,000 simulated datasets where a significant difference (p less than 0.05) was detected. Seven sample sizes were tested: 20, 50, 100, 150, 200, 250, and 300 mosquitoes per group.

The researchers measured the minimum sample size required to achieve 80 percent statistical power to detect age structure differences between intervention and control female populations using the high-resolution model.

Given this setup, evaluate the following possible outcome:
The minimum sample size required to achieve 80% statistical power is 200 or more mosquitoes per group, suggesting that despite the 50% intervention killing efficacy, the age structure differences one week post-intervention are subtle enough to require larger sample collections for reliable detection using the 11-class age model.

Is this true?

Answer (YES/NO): NO